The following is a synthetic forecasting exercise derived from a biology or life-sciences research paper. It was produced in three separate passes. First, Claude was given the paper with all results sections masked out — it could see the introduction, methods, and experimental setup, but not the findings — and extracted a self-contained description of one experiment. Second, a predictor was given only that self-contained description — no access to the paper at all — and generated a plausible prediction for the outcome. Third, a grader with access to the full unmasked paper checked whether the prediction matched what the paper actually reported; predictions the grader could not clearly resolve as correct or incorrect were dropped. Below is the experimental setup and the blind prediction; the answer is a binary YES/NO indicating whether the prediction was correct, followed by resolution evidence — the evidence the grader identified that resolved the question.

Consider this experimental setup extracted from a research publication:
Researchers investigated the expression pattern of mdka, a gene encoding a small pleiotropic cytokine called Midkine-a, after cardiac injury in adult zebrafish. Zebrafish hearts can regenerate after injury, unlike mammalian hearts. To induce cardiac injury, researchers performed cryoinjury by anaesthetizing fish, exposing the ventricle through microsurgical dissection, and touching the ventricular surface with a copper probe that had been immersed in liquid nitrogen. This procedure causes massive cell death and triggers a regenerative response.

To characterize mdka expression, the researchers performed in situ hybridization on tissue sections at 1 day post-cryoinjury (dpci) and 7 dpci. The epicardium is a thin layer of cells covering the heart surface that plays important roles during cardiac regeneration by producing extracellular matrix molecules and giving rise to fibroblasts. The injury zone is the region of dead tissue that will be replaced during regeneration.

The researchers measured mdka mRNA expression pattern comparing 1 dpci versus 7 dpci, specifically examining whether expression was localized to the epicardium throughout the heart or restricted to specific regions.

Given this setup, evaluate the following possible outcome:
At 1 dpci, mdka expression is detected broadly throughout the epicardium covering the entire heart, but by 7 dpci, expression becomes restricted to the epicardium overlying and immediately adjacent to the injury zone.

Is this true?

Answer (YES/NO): YES